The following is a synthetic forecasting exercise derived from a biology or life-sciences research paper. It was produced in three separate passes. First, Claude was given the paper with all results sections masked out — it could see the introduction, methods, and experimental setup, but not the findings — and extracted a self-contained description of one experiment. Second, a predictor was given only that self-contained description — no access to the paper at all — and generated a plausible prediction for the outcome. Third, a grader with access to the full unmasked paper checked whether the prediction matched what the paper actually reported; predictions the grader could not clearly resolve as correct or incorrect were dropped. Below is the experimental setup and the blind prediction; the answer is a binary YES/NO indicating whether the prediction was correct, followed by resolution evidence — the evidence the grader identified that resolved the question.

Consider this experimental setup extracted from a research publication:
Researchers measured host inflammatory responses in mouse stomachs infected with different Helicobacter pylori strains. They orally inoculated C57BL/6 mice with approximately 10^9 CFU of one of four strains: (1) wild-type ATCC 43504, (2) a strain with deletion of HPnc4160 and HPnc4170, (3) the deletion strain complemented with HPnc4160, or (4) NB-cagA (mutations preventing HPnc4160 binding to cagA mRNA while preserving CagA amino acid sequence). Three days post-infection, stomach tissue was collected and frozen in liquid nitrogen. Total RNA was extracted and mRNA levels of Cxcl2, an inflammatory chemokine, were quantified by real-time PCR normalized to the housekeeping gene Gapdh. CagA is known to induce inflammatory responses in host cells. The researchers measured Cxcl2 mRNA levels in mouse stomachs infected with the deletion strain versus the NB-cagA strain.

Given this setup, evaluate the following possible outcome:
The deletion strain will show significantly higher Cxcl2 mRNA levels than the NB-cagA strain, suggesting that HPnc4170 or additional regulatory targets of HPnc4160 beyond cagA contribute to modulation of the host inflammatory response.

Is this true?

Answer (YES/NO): YES